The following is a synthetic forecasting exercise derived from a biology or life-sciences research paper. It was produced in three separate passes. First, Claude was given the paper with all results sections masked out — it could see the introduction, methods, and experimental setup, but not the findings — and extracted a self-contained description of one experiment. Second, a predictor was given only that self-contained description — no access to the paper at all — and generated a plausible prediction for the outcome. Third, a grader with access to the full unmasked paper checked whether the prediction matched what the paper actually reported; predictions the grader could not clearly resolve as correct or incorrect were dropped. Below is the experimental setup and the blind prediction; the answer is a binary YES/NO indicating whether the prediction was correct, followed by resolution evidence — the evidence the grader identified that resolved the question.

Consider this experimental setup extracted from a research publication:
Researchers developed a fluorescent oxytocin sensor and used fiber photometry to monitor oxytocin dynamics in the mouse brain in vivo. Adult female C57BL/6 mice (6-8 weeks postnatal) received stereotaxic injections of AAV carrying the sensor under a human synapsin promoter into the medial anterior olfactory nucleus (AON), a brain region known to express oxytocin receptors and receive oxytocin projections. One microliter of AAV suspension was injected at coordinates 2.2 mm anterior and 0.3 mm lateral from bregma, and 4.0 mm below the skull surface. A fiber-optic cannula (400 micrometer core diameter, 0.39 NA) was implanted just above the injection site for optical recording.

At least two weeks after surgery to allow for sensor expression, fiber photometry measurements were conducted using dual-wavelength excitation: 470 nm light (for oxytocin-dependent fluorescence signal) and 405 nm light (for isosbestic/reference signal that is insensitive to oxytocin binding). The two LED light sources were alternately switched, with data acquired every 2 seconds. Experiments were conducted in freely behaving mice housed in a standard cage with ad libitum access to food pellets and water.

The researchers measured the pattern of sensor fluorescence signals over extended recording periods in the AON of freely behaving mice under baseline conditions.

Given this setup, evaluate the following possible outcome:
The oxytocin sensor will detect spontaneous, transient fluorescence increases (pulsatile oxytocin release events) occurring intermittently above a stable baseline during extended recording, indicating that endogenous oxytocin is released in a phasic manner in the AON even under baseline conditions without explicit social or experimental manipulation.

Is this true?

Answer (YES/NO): YES